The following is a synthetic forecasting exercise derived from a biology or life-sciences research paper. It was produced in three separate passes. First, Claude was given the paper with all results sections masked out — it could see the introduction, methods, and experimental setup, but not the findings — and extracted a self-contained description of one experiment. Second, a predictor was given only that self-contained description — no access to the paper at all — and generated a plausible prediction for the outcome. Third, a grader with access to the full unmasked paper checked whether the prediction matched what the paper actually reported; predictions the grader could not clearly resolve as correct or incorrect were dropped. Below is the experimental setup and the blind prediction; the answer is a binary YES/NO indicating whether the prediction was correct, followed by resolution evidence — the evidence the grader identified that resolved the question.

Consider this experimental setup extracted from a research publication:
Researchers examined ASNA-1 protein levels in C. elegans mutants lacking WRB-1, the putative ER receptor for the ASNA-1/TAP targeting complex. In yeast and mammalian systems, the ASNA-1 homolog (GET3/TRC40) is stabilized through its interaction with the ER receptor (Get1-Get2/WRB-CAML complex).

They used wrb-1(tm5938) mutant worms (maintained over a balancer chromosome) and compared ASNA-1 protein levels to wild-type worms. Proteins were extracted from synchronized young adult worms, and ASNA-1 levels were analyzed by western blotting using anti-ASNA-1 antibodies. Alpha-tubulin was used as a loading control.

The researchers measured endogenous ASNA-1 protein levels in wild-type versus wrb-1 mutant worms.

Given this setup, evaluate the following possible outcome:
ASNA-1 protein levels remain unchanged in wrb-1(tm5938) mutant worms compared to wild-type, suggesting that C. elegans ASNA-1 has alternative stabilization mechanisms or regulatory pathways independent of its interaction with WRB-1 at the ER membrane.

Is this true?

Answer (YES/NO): NO